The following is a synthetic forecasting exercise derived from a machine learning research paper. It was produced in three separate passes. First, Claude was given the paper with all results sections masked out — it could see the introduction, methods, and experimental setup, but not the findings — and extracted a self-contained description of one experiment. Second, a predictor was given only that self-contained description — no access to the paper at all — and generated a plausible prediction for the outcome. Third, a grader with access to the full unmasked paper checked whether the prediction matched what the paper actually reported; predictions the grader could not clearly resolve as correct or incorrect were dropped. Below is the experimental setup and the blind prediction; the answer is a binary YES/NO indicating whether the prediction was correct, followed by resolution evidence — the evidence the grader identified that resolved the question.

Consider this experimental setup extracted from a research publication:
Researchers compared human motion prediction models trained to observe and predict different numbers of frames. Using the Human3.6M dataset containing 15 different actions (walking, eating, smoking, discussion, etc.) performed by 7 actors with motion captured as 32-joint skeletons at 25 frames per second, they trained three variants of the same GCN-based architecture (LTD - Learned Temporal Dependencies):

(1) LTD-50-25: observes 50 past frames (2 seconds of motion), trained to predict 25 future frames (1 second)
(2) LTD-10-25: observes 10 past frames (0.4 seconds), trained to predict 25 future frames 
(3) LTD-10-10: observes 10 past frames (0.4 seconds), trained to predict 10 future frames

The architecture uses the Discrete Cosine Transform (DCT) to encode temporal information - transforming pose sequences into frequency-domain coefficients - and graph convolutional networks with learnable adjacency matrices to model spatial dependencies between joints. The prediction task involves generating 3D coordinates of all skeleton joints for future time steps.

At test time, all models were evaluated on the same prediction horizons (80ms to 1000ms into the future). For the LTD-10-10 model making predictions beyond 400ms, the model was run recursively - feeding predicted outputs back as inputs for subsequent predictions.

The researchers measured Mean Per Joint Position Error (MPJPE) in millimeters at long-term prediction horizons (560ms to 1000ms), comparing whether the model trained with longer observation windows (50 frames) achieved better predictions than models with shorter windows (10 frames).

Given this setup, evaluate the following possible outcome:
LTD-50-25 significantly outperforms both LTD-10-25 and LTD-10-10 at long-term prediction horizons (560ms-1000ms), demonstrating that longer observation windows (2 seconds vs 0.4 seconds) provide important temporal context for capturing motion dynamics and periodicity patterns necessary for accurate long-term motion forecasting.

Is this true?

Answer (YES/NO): NO